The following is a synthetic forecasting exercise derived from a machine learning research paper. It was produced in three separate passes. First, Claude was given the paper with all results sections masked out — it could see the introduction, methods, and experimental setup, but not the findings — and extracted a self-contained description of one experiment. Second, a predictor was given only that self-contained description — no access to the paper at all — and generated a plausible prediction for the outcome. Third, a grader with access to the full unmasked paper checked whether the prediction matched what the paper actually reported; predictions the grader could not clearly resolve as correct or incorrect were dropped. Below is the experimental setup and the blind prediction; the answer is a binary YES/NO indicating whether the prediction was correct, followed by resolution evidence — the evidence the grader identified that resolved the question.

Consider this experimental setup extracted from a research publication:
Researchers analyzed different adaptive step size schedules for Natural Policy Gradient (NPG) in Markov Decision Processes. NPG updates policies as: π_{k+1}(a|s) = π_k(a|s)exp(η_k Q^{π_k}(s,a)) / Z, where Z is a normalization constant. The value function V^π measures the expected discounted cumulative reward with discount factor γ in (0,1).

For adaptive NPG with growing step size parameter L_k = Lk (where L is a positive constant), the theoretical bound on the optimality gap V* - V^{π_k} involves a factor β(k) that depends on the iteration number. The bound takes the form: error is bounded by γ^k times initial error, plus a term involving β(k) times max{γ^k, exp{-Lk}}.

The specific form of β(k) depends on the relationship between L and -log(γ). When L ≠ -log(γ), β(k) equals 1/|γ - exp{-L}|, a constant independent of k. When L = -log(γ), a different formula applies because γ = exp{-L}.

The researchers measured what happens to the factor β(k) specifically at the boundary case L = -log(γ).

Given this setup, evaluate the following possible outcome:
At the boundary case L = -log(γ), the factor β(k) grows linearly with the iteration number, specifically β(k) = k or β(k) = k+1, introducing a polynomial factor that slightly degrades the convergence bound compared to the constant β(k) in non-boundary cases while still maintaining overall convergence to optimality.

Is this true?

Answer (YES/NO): NO